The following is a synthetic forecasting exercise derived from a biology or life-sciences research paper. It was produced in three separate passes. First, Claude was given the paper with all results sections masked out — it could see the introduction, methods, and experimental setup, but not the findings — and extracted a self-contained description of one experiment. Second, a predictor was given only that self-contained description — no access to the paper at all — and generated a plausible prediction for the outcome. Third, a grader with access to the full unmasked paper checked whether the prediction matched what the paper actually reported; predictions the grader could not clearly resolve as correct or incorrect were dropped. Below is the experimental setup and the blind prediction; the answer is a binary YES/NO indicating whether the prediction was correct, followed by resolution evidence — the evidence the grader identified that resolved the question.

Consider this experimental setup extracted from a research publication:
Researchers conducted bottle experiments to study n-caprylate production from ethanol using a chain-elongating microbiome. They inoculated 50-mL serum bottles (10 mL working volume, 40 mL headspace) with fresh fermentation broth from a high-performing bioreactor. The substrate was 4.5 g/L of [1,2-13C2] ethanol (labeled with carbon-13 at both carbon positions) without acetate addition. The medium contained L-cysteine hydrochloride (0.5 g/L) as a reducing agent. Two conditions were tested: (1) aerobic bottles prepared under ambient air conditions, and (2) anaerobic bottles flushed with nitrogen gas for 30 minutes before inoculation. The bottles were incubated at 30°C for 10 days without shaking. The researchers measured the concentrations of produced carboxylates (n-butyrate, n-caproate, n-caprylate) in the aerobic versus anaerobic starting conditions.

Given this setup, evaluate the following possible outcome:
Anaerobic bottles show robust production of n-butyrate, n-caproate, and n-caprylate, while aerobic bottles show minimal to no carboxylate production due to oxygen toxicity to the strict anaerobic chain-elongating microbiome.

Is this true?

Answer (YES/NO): NO